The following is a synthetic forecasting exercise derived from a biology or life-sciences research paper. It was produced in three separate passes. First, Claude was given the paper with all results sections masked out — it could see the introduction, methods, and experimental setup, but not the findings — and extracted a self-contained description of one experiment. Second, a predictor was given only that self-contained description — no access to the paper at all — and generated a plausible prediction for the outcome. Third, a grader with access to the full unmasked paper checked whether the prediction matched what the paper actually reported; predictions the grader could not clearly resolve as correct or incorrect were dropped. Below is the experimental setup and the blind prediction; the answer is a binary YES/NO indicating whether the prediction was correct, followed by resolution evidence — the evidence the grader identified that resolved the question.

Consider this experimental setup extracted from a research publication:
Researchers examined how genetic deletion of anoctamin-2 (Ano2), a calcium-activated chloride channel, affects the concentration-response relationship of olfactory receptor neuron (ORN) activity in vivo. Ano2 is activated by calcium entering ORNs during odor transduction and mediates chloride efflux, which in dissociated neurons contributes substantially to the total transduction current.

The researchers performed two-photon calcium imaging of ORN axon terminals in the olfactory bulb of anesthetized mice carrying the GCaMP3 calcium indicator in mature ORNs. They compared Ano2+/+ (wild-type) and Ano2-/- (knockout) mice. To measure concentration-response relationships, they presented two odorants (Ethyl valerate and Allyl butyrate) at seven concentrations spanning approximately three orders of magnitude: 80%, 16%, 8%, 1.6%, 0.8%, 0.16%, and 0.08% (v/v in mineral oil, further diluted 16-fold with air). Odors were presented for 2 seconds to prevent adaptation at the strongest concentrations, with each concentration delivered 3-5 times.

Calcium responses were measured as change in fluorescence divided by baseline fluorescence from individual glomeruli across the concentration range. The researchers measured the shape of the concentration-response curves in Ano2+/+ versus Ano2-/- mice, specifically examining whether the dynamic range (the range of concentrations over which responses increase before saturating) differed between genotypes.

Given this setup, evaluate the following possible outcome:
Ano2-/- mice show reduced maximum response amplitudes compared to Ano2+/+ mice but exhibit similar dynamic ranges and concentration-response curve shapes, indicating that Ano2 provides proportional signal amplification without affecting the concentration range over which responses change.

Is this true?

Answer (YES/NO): NO